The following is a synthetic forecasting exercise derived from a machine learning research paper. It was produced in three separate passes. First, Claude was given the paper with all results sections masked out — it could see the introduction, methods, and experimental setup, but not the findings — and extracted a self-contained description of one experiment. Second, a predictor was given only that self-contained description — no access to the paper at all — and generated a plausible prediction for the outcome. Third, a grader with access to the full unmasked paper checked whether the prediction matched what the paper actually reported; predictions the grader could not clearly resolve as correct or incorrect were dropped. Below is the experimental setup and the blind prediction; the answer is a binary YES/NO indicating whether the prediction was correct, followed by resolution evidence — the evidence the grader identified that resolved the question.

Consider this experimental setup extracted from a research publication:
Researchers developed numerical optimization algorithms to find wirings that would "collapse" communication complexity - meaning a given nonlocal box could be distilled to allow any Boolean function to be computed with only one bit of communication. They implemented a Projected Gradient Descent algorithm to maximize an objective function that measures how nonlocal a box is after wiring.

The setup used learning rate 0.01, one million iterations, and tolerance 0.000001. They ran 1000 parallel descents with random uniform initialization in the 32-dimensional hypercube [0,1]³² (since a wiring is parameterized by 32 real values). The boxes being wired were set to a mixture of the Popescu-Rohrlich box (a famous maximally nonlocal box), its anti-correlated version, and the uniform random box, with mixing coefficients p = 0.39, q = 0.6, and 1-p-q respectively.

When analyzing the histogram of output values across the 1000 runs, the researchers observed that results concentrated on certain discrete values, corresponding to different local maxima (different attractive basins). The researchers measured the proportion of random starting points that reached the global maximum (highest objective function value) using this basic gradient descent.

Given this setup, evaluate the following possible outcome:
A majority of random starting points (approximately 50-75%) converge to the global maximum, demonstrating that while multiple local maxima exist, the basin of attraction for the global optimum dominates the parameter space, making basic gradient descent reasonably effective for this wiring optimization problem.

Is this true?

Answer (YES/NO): NO